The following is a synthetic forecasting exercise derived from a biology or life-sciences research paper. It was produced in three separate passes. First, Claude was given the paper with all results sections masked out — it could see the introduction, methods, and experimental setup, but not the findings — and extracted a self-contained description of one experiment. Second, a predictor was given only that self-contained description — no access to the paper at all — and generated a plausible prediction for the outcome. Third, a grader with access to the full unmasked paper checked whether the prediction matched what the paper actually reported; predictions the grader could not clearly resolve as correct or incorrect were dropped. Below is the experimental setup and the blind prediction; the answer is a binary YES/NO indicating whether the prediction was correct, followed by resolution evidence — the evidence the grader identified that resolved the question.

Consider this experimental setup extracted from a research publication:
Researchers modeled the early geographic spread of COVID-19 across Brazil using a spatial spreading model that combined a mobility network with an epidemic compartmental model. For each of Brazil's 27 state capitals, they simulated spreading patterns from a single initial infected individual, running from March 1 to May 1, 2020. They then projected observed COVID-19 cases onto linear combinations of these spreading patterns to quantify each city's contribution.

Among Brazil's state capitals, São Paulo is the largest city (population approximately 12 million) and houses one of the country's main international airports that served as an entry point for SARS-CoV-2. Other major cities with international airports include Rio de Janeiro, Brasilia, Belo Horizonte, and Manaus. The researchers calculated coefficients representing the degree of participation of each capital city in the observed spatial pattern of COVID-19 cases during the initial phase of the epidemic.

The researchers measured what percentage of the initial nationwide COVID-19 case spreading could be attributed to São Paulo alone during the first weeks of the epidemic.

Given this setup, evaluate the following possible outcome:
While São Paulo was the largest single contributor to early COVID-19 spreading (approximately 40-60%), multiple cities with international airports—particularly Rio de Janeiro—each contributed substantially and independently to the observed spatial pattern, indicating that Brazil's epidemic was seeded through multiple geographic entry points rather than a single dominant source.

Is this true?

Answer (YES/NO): NO